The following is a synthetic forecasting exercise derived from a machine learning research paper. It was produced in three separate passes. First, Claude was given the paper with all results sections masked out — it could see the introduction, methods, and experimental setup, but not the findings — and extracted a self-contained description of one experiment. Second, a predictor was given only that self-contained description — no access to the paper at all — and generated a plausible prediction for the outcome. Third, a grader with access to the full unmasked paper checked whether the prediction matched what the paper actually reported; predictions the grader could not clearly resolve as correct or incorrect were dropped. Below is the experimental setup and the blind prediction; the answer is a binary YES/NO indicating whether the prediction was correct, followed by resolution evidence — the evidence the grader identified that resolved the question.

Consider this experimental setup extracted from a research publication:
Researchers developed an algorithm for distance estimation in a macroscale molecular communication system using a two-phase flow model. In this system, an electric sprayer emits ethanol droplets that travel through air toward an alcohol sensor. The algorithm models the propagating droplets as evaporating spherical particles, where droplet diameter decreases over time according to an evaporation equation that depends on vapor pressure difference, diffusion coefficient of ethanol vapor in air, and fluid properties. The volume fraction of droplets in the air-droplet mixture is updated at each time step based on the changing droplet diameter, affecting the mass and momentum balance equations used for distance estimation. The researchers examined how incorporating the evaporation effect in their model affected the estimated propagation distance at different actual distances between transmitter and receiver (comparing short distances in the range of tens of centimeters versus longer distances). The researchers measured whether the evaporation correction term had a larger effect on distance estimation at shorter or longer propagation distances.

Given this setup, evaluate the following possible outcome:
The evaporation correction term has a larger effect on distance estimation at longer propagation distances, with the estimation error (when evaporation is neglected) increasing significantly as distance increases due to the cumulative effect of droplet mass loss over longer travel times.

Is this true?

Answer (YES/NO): NO